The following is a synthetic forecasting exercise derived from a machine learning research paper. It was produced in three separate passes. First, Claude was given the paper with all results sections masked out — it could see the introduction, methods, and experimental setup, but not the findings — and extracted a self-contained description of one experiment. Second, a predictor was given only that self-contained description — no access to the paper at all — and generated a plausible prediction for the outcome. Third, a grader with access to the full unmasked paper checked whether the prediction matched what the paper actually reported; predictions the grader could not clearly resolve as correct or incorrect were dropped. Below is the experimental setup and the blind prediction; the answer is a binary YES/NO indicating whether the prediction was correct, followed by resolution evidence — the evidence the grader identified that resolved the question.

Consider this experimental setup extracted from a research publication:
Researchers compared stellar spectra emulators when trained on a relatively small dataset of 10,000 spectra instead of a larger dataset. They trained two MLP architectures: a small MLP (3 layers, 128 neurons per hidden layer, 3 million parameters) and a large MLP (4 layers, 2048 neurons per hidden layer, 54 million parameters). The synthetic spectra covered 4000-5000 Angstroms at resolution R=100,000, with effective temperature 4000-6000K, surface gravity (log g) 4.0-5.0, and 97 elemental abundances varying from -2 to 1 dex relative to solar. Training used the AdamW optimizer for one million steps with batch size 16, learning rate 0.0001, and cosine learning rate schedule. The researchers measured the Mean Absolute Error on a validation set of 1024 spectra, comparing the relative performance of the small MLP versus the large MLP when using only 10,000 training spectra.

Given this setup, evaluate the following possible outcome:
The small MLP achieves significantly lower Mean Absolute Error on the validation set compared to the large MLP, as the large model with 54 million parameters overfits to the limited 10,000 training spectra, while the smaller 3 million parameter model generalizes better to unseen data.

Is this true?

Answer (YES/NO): NO